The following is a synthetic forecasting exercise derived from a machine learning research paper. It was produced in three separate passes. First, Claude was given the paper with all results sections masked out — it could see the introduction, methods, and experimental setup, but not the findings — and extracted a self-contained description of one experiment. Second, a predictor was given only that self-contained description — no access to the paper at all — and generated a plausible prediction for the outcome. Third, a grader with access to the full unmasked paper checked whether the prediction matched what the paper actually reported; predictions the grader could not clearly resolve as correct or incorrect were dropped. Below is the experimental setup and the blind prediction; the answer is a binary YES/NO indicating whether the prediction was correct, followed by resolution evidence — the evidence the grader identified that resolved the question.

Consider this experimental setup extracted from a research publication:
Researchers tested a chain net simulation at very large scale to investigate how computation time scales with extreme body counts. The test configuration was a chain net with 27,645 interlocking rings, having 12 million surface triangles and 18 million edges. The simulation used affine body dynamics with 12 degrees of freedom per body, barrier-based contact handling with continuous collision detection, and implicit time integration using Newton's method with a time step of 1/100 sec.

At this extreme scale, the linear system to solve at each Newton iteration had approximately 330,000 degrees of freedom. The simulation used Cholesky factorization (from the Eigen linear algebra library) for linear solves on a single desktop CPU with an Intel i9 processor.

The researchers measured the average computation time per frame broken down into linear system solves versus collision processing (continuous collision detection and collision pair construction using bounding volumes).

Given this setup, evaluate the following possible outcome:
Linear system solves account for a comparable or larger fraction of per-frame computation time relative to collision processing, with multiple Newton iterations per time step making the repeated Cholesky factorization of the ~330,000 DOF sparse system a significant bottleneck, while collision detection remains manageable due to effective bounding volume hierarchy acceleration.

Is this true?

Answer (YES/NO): NO